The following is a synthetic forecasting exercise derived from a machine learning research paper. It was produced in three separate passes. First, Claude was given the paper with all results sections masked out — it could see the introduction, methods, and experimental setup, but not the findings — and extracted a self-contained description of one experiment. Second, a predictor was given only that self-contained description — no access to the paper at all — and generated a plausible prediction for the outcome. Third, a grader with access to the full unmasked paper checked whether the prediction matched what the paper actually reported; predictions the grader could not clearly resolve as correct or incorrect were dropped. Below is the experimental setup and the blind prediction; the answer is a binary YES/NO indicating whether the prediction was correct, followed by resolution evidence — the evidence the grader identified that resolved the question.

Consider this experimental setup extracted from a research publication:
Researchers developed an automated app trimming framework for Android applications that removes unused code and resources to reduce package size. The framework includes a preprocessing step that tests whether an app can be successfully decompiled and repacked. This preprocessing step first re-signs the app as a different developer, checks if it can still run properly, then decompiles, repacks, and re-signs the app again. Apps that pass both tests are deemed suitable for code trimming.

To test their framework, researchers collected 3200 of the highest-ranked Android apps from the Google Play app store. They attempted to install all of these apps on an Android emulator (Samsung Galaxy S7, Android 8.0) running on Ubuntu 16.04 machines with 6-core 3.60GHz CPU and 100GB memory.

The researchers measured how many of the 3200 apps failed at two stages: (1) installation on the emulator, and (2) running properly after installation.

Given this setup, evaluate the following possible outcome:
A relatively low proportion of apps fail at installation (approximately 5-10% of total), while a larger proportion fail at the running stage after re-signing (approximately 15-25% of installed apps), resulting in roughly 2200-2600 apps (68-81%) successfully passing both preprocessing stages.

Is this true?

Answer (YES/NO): NO